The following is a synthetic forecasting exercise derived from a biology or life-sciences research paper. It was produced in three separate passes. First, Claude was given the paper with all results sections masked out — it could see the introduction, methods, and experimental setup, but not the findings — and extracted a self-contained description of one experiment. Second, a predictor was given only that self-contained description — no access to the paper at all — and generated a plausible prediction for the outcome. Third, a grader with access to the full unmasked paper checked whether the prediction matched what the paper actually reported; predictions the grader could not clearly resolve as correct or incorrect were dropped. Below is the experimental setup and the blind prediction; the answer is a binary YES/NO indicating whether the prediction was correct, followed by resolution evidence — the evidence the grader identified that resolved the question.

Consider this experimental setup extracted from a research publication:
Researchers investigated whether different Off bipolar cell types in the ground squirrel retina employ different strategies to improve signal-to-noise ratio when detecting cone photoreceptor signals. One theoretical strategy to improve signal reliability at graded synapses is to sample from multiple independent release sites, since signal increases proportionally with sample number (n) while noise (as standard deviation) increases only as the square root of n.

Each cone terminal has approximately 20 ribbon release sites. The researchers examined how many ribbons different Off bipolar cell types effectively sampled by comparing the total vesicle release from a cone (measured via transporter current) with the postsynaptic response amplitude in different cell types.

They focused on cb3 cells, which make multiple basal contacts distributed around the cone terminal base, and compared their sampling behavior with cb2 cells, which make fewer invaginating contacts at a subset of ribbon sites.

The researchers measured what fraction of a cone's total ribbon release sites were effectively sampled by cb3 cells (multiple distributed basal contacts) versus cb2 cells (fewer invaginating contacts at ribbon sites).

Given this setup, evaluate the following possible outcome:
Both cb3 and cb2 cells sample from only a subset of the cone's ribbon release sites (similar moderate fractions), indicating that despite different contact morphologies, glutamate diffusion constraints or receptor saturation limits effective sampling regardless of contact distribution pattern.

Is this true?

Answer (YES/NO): NO